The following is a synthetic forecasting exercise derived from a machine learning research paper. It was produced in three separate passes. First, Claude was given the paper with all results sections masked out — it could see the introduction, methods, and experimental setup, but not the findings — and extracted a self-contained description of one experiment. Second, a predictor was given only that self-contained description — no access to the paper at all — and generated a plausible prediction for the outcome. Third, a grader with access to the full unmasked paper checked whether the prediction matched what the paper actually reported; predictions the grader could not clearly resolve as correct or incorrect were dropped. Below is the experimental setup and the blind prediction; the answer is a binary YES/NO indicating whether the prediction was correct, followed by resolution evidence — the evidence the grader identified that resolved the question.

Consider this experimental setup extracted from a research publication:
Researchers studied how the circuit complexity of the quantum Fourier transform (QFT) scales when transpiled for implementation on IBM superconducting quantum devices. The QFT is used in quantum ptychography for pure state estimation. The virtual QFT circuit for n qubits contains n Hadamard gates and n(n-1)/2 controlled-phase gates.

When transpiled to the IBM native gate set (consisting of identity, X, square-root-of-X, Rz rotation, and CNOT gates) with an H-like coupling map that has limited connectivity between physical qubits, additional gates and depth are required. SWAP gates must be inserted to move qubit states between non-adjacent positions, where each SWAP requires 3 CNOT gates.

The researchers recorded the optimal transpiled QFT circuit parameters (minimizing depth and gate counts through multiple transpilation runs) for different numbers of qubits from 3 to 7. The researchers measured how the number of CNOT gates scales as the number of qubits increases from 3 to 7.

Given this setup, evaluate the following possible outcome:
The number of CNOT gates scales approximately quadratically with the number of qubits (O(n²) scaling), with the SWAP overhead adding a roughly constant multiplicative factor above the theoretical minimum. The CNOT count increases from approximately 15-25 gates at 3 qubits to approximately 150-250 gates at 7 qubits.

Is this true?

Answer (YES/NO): NO